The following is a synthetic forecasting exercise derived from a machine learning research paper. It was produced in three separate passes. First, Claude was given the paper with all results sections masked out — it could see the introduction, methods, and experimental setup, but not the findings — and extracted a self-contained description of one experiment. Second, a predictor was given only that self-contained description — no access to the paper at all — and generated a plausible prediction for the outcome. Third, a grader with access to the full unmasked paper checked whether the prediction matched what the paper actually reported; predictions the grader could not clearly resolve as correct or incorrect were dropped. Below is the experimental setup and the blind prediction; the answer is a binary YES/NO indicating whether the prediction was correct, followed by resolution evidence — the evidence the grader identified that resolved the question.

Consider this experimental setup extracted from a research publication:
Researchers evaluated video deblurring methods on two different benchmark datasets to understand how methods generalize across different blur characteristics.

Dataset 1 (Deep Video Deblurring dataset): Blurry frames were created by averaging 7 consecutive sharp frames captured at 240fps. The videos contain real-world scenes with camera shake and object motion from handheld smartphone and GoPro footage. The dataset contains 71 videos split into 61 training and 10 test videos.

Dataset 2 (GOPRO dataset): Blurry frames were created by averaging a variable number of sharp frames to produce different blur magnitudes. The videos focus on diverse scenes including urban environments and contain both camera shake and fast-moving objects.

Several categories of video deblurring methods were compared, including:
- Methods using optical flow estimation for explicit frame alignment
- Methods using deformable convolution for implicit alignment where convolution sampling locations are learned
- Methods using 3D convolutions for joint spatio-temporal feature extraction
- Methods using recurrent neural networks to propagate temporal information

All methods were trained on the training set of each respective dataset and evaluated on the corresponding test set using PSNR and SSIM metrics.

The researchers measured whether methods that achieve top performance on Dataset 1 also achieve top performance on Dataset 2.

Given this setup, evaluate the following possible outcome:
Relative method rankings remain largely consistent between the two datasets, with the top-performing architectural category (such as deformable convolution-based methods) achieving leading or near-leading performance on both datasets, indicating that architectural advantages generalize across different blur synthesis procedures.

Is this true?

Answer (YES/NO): NO